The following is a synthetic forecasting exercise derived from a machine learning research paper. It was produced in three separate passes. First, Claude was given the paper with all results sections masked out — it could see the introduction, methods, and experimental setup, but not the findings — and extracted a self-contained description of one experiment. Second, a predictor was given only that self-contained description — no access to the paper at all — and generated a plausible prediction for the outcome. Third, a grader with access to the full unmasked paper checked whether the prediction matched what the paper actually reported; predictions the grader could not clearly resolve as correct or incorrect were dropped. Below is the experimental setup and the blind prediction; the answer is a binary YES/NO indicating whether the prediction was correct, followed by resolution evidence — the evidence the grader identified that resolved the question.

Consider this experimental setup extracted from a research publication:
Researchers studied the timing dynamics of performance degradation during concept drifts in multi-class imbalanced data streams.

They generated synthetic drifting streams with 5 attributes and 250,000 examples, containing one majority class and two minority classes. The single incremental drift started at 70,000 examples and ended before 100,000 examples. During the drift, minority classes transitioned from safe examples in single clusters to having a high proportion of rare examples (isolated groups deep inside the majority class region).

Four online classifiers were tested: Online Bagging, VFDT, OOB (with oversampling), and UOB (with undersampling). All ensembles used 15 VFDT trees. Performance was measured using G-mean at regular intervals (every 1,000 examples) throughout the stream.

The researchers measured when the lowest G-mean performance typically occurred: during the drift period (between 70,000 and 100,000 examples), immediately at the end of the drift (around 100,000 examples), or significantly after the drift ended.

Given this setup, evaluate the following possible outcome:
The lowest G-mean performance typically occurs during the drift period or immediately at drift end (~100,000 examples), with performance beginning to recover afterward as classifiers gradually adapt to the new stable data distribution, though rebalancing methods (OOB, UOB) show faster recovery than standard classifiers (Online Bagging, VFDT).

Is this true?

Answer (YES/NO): NO